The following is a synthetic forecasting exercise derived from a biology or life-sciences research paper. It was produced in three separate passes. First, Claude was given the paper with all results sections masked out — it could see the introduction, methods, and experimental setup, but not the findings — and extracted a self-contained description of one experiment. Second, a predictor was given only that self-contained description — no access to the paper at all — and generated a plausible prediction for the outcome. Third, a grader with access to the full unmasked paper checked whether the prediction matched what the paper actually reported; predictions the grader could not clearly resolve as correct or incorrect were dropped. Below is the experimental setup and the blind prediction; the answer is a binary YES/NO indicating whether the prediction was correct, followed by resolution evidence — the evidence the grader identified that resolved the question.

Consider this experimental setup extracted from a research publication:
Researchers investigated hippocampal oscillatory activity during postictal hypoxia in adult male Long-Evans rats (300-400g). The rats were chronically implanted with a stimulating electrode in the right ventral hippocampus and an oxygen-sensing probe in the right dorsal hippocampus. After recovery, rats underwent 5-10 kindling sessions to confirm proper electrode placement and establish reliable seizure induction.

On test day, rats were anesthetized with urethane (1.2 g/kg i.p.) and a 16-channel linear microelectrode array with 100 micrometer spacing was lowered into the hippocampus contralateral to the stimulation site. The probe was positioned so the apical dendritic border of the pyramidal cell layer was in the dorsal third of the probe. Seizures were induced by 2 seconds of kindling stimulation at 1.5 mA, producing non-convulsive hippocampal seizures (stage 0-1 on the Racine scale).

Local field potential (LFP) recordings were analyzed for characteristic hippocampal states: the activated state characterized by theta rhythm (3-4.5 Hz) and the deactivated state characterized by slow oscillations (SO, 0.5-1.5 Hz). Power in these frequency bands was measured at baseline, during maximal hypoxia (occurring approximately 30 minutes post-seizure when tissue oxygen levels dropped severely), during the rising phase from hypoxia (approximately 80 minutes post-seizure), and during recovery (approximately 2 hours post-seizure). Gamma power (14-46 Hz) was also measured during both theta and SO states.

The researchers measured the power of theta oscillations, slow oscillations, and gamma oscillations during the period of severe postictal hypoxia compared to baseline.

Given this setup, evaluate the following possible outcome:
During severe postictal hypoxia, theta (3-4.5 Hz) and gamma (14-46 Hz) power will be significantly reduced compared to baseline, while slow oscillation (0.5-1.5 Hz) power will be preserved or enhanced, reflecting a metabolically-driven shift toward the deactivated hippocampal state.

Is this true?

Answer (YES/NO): NO